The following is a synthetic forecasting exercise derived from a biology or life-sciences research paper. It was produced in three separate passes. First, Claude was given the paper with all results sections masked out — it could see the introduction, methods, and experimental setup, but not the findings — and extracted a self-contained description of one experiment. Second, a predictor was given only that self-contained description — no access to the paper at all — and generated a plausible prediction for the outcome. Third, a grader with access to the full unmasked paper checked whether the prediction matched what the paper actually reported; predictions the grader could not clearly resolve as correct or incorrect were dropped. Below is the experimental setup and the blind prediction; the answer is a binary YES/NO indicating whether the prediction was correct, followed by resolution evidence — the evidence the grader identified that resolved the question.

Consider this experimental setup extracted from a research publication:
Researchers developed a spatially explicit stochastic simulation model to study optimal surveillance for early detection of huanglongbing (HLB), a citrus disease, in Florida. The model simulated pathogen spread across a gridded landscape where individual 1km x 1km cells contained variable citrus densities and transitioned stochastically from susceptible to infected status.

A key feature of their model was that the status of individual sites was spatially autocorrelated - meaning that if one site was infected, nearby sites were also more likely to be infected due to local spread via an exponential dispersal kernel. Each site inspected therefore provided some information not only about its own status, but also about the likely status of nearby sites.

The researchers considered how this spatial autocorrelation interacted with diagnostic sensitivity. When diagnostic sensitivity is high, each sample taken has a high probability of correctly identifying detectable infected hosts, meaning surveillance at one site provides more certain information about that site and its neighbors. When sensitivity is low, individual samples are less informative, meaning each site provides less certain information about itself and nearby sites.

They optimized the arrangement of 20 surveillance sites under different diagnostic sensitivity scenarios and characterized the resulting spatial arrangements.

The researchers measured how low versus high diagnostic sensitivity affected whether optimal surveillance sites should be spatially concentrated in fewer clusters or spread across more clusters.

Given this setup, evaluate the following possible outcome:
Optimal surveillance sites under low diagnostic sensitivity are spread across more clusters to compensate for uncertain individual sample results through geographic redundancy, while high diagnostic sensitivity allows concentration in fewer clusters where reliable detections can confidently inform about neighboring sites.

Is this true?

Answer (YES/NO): NO